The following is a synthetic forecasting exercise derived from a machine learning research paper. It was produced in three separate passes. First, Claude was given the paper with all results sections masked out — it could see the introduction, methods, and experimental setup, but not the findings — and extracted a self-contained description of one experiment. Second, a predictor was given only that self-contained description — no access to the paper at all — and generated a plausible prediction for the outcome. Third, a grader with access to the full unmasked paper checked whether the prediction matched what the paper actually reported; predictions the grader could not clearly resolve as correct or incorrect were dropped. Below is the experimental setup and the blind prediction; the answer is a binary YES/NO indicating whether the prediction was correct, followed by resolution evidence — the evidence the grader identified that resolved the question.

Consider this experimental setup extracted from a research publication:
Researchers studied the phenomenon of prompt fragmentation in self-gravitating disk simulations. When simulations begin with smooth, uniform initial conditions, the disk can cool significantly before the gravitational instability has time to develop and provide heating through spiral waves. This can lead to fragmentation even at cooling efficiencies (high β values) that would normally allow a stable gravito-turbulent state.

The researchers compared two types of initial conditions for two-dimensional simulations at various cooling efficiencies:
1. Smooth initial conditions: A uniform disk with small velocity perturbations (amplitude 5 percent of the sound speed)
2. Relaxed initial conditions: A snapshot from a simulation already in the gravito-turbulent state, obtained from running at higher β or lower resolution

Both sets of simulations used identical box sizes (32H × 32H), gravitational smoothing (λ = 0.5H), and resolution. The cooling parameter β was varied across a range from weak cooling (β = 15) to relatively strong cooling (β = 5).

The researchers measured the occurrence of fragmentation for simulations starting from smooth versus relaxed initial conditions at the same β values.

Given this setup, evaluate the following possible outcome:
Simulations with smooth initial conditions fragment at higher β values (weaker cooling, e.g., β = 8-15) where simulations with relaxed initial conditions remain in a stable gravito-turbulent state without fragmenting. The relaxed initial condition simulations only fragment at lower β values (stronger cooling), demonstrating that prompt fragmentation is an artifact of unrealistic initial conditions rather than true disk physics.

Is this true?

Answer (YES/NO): YES